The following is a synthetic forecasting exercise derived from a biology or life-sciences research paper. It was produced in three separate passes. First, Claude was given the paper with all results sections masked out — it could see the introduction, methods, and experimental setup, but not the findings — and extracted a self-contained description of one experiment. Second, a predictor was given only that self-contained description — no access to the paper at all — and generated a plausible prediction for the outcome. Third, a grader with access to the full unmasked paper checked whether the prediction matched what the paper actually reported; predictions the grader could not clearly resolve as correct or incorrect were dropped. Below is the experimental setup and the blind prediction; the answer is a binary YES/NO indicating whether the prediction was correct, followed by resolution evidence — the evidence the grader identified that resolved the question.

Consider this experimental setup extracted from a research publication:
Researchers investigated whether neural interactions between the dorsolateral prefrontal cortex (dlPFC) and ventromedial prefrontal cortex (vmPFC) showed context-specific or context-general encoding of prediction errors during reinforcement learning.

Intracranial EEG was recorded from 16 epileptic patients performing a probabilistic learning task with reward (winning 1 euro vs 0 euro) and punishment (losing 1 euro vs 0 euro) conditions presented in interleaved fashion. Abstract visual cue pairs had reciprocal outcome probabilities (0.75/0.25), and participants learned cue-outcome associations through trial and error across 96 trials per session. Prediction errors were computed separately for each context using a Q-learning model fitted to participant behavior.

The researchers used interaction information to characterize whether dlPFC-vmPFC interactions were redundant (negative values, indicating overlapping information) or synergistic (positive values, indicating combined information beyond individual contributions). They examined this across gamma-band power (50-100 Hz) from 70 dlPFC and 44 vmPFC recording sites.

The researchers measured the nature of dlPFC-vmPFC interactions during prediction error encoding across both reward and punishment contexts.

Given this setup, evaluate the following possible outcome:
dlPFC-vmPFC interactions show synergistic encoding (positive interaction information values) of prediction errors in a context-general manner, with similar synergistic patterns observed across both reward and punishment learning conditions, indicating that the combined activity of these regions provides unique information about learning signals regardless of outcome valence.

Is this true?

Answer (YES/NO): NO